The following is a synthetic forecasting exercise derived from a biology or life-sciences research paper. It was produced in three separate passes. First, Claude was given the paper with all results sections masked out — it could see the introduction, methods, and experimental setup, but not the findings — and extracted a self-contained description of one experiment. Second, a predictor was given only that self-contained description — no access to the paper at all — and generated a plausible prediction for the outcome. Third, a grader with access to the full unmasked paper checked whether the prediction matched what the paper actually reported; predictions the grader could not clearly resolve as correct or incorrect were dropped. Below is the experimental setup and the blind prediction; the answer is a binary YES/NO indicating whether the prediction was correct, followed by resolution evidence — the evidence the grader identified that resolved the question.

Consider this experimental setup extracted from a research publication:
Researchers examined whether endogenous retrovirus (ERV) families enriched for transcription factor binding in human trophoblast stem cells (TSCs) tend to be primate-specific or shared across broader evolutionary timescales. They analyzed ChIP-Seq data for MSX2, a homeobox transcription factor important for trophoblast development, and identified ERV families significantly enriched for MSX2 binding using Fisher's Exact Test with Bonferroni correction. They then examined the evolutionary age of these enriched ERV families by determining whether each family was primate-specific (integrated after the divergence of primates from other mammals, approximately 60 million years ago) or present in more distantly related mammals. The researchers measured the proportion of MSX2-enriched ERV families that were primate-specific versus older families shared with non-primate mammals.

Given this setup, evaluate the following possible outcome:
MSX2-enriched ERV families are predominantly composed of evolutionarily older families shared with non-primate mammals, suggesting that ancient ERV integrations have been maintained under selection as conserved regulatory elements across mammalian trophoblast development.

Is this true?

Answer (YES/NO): NO